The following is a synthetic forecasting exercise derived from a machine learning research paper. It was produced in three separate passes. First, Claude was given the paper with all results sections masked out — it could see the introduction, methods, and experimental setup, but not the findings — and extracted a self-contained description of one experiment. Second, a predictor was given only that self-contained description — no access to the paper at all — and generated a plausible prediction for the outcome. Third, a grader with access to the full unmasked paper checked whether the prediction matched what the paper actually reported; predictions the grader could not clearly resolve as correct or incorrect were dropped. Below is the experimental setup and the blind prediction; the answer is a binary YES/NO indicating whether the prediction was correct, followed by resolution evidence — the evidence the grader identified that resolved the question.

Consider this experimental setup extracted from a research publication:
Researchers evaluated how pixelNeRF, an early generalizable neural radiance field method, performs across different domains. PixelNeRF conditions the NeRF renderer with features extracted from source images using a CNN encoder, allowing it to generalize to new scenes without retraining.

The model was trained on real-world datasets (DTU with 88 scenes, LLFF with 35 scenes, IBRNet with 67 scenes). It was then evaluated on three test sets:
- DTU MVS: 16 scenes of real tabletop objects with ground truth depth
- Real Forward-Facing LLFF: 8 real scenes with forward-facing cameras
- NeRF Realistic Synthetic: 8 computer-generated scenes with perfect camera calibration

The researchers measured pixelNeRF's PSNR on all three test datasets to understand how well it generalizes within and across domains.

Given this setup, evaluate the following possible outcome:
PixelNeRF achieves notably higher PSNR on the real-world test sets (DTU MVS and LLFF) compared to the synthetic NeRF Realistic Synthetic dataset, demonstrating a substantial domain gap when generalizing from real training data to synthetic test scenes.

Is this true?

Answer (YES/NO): YES